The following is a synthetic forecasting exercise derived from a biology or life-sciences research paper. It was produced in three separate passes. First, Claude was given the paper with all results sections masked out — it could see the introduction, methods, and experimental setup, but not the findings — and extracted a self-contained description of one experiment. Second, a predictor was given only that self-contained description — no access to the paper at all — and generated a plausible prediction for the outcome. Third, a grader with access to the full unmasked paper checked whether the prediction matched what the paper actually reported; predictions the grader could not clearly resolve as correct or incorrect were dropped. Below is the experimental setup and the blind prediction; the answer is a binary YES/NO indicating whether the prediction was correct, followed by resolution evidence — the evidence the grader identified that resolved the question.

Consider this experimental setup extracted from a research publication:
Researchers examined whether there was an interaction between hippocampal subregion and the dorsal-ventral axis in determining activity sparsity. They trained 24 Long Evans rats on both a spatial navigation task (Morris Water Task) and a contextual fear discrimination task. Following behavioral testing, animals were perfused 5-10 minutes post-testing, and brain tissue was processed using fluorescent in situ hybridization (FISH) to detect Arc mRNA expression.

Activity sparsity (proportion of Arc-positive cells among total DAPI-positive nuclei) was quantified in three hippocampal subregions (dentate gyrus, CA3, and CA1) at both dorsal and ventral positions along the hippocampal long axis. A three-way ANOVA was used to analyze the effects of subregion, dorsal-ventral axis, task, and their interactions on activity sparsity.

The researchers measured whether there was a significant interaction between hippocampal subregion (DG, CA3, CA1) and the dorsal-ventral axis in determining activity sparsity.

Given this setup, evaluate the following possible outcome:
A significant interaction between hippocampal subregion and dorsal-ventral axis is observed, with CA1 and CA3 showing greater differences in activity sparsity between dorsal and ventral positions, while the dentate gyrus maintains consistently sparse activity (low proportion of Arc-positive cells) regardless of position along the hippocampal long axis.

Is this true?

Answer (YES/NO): YES